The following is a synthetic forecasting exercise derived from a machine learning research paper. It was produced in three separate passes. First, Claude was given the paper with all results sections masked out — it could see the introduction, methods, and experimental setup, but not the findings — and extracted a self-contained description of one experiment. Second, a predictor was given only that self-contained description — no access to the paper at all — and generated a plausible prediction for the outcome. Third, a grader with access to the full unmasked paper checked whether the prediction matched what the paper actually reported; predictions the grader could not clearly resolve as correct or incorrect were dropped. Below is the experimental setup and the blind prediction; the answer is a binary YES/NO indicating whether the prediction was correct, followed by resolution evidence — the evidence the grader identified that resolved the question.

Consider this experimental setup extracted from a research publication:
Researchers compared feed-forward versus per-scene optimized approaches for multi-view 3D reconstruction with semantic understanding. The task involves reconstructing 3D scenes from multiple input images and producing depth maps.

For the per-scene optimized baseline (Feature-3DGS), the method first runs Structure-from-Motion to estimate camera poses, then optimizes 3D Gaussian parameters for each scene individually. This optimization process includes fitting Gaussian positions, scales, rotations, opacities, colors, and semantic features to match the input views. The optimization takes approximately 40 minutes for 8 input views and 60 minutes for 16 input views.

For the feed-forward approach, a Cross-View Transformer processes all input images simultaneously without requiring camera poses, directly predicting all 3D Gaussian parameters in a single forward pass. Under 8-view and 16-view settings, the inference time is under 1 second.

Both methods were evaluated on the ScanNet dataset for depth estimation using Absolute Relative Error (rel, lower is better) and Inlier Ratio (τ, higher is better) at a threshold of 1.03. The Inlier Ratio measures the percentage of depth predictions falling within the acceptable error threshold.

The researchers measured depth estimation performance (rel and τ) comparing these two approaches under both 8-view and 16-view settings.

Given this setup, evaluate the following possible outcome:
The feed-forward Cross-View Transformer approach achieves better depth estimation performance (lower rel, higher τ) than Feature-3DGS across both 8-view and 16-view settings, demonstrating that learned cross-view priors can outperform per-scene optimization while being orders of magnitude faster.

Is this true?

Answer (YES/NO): YES